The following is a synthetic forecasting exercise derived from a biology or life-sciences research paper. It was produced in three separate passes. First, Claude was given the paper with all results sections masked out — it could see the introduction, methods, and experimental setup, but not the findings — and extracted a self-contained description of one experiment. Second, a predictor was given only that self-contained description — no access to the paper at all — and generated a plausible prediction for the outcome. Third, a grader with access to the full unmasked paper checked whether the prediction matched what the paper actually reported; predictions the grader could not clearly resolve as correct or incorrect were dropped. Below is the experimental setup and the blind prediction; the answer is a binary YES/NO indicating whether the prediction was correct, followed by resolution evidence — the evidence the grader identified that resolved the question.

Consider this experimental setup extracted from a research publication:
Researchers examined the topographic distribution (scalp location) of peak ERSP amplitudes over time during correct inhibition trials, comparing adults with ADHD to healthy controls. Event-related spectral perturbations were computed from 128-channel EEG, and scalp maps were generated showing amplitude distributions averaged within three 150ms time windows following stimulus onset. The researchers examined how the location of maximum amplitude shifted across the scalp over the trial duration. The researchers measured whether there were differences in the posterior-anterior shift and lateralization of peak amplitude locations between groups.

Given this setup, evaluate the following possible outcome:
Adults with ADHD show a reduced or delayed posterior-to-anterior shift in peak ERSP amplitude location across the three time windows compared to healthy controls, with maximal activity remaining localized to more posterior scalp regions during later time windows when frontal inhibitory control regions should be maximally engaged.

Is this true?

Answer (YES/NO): NO